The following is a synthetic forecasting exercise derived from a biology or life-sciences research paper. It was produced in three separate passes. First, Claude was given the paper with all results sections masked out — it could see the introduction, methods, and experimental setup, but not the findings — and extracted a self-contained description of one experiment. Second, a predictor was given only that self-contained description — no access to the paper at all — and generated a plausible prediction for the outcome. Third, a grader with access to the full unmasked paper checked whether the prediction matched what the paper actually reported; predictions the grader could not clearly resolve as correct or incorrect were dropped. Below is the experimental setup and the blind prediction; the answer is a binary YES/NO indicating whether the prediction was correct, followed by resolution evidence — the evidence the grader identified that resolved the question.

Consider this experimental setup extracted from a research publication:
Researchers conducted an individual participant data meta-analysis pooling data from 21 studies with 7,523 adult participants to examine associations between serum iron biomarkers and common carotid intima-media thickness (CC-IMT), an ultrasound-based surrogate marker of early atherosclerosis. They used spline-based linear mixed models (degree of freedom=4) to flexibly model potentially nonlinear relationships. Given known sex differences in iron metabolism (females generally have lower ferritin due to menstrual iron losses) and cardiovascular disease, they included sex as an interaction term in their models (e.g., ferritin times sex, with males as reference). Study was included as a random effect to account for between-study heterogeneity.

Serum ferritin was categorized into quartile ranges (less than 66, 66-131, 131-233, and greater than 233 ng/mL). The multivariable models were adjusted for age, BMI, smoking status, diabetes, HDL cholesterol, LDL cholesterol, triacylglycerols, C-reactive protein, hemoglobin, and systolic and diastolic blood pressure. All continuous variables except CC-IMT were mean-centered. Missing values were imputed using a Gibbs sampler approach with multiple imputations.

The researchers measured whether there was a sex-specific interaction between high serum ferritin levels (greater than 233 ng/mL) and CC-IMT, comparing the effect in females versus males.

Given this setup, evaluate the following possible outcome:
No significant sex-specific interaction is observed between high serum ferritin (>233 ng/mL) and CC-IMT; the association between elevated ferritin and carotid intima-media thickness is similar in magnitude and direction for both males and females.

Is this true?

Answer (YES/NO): NO